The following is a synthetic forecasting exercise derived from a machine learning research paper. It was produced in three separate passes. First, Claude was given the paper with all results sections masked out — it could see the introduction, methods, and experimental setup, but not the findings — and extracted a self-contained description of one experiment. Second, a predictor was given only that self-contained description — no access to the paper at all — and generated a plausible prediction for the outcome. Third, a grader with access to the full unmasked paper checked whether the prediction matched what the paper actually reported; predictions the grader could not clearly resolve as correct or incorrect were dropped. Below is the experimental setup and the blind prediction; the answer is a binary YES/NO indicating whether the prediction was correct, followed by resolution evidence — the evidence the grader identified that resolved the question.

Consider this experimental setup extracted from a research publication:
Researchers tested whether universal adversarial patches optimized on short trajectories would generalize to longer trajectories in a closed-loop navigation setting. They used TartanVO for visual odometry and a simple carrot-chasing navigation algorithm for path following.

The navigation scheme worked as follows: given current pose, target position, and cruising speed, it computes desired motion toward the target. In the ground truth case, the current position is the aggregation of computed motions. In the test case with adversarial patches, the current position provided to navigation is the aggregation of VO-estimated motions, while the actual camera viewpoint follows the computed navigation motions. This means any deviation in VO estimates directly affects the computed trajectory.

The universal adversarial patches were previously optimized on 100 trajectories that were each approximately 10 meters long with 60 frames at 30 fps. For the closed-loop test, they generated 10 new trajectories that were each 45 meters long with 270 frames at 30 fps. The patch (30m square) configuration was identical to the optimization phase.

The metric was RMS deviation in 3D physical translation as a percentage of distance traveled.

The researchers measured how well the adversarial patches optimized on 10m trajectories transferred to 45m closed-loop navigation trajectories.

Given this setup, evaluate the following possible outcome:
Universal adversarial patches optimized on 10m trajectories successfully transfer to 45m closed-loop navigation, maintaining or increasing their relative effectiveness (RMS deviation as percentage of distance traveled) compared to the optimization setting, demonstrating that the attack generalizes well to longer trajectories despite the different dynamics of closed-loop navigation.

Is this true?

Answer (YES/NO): NO